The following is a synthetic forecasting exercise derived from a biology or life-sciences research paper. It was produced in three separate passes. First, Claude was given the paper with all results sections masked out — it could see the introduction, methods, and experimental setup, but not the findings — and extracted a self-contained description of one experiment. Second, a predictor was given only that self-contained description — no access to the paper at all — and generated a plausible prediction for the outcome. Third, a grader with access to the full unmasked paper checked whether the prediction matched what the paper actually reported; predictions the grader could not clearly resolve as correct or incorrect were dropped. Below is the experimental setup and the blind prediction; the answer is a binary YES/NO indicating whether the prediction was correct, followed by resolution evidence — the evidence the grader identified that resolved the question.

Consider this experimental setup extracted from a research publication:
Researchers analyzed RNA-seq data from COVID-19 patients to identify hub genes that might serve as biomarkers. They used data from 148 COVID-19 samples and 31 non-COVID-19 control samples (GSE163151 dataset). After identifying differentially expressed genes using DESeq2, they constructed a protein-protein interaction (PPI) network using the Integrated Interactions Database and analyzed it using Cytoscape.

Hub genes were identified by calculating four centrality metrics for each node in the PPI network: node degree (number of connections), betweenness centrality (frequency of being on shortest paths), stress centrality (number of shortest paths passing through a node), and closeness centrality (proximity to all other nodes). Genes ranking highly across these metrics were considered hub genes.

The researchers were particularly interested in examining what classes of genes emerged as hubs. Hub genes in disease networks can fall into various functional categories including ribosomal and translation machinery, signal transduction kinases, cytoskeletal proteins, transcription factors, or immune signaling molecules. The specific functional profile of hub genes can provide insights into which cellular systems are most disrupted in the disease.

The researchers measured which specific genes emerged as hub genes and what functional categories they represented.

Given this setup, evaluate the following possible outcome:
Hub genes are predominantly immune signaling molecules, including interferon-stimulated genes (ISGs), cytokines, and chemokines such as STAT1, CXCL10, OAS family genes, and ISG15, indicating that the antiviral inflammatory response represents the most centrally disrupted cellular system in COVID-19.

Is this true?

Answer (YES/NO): NO